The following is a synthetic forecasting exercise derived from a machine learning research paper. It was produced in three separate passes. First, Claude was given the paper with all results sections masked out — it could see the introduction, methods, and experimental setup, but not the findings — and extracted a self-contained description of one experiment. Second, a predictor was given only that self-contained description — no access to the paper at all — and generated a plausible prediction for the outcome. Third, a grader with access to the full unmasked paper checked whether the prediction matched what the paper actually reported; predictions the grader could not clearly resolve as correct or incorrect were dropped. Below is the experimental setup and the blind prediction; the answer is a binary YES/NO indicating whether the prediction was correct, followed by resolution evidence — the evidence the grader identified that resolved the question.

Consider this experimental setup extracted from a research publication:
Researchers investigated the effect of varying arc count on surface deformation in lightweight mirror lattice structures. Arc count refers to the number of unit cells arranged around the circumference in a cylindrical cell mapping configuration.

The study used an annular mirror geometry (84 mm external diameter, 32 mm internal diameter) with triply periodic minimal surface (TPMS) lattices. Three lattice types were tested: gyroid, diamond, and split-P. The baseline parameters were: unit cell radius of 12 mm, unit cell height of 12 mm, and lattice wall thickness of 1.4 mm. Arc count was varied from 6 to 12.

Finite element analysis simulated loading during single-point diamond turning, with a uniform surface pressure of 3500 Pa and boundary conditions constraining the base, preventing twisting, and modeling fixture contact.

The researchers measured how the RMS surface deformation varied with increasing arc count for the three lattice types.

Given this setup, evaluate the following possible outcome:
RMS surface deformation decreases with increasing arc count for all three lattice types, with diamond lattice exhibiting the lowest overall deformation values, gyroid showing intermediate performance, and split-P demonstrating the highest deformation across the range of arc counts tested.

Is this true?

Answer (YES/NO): NO